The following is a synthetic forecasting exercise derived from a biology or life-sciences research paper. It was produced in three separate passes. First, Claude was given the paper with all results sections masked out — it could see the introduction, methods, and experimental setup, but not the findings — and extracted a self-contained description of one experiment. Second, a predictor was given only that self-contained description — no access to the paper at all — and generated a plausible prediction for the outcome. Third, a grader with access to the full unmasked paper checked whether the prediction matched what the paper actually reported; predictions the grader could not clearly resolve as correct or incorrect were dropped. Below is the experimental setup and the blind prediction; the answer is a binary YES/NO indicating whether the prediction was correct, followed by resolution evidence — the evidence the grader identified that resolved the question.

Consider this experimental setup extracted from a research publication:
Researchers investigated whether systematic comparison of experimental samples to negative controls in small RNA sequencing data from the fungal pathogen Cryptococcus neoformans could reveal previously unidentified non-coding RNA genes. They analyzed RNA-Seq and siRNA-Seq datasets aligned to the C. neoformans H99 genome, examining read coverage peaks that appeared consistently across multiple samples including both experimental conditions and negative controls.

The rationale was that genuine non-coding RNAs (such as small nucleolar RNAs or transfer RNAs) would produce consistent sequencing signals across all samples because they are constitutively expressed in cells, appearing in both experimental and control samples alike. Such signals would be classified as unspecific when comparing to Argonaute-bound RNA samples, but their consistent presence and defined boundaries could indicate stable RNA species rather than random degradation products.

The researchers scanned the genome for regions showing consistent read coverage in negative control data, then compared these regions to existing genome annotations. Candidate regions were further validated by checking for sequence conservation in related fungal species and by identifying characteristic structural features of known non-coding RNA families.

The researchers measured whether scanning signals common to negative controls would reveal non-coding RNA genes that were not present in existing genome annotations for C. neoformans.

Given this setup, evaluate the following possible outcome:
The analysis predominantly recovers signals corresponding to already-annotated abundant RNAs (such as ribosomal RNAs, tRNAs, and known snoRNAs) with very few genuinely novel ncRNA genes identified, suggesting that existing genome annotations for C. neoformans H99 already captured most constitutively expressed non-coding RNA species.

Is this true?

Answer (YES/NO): NO